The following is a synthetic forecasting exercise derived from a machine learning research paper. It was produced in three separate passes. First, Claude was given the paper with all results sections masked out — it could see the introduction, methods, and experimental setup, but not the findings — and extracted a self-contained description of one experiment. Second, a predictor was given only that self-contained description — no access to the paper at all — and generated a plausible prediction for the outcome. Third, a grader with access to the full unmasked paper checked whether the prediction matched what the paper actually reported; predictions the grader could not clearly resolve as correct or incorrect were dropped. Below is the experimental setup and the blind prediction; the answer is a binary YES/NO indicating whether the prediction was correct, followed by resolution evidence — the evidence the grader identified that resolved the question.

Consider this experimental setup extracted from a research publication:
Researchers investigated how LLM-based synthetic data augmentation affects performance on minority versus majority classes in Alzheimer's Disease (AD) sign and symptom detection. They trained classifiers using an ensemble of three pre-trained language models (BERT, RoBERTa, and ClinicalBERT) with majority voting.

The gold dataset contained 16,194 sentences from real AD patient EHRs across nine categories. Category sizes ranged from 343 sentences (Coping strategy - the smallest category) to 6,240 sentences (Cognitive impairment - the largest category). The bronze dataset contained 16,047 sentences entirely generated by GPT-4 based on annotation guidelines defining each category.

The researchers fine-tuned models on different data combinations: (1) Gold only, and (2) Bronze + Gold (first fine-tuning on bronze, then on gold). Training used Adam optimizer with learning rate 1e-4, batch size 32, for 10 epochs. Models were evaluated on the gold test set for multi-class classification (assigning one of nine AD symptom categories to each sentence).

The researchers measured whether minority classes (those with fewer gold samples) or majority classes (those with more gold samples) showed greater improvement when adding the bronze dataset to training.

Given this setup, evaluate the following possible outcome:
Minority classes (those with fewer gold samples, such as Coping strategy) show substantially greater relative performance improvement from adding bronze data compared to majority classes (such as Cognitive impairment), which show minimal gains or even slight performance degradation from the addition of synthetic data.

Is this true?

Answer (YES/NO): NO